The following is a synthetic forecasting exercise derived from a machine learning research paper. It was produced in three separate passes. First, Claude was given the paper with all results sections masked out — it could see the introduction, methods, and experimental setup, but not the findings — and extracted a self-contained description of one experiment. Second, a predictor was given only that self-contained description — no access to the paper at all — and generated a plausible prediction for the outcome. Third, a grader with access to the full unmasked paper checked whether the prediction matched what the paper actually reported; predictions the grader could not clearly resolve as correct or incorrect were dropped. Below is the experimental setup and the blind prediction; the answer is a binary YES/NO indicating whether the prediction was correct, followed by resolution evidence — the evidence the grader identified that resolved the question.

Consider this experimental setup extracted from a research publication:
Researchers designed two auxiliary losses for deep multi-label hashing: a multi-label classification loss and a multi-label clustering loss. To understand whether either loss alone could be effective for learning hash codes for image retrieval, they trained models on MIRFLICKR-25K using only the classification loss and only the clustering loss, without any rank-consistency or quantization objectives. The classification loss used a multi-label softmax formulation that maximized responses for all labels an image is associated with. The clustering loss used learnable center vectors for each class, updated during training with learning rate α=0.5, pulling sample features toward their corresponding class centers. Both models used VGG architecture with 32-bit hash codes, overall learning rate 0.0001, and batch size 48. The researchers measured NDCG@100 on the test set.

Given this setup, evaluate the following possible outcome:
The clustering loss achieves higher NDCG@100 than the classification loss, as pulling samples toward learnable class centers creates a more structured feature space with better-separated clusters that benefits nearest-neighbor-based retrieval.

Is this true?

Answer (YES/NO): NO